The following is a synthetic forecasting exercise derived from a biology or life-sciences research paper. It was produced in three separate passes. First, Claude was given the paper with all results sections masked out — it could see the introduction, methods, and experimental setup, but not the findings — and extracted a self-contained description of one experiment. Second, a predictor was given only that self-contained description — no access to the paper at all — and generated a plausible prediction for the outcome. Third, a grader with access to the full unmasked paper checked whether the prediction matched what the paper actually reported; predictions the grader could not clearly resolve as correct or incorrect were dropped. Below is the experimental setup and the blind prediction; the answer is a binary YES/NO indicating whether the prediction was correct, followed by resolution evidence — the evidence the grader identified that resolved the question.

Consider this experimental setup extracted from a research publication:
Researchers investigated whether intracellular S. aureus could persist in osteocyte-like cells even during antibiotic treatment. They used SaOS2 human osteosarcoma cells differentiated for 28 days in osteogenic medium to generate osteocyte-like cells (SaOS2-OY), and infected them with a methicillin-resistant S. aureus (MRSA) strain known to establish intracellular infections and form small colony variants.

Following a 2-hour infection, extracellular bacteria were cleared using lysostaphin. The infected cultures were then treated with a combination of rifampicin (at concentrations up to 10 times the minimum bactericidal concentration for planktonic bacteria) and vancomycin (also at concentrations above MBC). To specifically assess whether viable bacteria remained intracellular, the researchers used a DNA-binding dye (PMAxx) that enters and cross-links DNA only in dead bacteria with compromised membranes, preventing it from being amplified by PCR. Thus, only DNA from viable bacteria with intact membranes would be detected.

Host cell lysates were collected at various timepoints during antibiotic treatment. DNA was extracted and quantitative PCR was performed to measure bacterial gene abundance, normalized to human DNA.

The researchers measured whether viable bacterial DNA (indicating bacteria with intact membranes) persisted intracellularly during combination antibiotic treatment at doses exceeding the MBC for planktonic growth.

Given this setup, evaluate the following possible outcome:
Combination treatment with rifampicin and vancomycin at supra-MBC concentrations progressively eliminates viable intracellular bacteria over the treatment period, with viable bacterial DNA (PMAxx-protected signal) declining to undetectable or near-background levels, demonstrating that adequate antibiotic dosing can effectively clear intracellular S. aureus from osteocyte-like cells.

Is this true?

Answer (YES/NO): NO